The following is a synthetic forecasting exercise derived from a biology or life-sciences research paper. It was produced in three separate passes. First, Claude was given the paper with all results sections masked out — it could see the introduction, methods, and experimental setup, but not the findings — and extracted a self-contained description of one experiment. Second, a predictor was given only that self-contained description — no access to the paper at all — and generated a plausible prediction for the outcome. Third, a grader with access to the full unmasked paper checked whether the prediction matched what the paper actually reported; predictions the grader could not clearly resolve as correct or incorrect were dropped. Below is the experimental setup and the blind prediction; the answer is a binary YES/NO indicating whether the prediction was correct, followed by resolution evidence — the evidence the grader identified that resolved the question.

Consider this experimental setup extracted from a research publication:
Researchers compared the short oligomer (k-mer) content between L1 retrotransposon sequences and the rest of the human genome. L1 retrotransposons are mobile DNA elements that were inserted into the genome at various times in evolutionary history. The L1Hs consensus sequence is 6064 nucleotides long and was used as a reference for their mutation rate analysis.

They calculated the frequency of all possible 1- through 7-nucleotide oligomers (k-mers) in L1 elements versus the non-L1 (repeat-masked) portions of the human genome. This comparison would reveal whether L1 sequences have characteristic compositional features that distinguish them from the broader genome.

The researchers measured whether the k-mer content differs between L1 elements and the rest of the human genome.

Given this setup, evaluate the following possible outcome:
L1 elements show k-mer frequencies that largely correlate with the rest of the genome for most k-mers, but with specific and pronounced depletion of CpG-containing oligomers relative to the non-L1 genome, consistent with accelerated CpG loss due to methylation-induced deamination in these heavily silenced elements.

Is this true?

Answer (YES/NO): NO